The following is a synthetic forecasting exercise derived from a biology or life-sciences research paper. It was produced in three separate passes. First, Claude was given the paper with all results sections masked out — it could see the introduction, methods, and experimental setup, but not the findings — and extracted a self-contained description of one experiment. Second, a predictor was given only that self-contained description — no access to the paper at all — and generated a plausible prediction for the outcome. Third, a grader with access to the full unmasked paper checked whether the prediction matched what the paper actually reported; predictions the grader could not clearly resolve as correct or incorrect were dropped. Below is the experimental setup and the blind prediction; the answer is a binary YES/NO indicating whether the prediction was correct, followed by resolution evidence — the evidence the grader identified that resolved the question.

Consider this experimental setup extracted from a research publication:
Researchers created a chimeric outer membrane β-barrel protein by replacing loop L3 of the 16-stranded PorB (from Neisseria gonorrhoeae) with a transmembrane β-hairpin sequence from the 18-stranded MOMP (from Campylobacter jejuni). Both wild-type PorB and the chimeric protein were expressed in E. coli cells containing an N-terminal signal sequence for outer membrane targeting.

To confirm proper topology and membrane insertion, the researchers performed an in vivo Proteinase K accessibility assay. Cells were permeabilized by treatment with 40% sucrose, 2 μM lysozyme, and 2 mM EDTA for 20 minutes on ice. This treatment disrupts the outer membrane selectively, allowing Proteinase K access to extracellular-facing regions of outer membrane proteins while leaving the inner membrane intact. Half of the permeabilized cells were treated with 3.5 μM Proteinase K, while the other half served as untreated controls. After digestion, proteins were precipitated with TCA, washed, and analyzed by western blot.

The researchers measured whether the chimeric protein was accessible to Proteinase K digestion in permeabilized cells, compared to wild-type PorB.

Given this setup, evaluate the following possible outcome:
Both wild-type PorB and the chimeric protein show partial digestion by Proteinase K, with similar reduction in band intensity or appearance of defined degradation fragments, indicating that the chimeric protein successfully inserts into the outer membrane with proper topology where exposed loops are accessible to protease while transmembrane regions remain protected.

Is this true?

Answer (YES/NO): NO